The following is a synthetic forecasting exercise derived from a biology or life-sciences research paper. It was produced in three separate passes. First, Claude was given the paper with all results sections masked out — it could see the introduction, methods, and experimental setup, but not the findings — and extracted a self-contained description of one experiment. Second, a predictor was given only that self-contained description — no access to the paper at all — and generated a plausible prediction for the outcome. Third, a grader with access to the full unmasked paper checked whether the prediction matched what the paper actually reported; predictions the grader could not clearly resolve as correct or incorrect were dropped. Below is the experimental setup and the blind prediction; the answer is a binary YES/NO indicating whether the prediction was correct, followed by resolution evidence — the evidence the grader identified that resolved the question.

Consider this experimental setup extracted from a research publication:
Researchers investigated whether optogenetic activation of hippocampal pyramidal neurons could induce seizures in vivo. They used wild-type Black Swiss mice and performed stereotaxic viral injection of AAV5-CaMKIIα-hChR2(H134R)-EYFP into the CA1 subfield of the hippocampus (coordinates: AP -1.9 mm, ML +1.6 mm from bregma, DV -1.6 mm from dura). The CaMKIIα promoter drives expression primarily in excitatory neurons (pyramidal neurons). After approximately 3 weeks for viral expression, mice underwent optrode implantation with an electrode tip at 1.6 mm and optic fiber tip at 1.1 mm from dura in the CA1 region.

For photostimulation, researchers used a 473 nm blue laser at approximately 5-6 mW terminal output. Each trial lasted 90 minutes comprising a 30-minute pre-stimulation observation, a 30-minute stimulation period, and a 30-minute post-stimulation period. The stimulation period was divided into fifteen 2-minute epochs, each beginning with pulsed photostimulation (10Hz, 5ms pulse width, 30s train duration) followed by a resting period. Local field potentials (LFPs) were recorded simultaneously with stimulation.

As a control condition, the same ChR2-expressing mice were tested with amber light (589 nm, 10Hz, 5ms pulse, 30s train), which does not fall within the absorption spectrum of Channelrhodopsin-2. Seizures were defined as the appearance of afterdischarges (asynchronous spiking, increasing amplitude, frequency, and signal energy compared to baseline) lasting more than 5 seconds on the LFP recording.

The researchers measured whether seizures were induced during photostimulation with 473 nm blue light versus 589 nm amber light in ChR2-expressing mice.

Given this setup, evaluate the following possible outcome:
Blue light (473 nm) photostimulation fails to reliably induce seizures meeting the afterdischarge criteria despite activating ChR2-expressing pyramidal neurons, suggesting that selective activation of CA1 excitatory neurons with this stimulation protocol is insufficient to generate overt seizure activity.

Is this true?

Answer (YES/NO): NO